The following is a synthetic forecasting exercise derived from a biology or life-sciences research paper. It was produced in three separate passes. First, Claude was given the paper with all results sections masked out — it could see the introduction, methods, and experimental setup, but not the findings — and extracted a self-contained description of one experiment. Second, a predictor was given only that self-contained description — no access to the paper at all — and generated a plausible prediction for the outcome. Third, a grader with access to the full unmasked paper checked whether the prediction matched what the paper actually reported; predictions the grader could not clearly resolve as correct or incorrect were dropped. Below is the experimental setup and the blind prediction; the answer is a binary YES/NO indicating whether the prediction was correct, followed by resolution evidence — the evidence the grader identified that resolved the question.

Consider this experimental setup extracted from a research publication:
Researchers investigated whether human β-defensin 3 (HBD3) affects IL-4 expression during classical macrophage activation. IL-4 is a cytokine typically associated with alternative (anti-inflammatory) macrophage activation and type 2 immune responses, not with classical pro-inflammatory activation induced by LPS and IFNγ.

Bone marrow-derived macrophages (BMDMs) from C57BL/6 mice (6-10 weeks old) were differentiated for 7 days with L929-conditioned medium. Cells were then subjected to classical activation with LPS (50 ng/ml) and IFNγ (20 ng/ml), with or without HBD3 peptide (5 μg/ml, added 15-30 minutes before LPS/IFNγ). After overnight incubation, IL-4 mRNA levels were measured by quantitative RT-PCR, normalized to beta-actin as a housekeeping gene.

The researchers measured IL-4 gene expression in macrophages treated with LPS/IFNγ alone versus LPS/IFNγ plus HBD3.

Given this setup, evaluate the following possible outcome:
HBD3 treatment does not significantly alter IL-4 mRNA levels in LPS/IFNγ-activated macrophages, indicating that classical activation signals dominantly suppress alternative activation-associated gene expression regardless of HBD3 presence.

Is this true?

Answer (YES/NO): NO